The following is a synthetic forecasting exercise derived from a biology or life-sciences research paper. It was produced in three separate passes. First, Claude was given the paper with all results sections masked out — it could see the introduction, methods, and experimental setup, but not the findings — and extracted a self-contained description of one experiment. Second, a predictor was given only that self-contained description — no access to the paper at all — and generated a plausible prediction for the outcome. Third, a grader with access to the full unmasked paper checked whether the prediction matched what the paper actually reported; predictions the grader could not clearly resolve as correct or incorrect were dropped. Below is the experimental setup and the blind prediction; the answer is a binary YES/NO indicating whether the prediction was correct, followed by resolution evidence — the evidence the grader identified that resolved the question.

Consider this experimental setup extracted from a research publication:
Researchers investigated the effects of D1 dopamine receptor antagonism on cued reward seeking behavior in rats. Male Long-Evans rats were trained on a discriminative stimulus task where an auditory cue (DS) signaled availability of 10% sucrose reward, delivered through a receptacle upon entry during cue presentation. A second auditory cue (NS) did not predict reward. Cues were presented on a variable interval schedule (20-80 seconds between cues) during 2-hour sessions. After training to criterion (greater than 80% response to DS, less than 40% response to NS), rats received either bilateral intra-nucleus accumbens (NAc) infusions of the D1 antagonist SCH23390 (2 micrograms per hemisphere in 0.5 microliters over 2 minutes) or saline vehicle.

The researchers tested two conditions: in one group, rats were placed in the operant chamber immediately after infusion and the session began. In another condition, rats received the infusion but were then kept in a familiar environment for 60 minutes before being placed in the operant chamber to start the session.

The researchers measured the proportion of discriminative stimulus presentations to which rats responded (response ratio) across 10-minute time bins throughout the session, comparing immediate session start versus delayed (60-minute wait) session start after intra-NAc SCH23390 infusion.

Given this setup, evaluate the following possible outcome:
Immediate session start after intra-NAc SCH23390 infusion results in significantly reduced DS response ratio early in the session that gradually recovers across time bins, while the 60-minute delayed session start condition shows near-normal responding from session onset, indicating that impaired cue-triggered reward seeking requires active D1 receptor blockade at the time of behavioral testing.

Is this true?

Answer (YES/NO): NO